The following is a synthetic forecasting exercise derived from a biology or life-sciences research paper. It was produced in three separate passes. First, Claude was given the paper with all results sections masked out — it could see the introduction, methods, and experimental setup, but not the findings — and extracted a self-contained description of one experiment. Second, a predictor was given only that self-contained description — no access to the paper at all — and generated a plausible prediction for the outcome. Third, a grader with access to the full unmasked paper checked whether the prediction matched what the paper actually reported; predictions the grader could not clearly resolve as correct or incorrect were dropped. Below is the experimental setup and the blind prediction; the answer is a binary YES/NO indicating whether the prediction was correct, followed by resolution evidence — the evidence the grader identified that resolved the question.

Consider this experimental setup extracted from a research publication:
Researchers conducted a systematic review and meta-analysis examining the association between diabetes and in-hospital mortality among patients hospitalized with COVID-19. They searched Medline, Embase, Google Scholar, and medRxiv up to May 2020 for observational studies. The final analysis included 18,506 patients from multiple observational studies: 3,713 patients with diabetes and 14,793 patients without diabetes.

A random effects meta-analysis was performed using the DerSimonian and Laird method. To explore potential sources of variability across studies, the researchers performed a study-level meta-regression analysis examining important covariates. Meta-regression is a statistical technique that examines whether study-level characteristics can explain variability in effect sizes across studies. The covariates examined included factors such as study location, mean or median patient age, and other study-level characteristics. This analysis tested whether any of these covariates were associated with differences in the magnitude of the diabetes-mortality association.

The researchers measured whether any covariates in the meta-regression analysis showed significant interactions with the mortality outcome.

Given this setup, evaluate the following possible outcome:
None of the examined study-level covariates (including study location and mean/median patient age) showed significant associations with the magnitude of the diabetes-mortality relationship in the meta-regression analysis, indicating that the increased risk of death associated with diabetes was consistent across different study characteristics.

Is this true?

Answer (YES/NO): YES